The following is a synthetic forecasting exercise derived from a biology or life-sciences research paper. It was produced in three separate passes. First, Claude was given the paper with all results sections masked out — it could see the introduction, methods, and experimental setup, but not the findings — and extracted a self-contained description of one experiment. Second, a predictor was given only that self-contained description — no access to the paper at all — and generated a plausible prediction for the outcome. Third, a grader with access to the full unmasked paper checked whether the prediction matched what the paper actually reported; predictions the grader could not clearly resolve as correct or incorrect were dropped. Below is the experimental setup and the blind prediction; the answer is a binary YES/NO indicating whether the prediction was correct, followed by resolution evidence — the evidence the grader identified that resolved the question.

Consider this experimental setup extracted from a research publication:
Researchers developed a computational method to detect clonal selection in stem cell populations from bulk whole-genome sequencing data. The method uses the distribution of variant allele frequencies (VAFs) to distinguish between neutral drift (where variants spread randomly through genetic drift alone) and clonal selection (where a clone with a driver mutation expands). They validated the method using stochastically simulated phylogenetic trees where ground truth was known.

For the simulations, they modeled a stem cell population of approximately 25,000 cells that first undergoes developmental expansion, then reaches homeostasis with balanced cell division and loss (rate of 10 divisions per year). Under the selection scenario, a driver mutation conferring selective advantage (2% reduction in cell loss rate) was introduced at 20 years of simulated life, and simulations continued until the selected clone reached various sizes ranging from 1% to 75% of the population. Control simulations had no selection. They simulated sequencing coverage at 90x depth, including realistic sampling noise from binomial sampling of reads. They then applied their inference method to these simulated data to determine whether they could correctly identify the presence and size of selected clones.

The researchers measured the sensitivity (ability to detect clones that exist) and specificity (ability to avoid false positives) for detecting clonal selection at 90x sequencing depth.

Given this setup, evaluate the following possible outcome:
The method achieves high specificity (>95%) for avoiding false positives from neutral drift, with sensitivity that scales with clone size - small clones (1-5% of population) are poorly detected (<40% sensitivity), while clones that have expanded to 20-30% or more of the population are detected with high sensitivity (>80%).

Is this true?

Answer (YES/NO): NO